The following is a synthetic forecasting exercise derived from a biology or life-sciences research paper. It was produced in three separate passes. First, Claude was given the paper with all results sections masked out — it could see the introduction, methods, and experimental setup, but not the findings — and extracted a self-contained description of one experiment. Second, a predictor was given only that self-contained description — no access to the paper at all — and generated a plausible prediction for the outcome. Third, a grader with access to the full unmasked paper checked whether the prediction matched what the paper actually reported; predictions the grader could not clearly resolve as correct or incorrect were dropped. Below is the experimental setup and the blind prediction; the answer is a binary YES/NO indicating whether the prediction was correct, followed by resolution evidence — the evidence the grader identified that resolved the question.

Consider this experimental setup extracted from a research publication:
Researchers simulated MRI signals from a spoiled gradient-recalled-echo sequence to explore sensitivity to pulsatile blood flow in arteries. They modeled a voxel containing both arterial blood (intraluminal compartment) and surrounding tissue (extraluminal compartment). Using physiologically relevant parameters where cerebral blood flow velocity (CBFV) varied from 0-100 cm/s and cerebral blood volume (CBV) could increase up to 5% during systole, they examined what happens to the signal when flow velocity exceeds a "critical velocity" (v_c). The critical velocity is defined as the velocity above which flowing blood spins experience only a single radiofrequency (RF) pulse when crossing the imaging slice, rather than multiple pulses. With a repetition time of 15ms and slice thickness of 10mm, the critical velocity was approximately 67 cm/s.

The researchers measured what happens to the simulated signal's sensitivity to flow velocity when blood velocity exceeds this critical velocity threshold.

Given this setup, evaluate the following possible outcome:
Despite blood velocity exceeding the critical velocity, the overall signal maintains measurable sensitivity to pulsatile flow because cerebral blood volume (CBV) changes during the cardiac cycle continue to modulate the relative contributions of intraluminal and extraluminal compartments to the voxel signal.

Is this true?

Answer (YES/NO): NO